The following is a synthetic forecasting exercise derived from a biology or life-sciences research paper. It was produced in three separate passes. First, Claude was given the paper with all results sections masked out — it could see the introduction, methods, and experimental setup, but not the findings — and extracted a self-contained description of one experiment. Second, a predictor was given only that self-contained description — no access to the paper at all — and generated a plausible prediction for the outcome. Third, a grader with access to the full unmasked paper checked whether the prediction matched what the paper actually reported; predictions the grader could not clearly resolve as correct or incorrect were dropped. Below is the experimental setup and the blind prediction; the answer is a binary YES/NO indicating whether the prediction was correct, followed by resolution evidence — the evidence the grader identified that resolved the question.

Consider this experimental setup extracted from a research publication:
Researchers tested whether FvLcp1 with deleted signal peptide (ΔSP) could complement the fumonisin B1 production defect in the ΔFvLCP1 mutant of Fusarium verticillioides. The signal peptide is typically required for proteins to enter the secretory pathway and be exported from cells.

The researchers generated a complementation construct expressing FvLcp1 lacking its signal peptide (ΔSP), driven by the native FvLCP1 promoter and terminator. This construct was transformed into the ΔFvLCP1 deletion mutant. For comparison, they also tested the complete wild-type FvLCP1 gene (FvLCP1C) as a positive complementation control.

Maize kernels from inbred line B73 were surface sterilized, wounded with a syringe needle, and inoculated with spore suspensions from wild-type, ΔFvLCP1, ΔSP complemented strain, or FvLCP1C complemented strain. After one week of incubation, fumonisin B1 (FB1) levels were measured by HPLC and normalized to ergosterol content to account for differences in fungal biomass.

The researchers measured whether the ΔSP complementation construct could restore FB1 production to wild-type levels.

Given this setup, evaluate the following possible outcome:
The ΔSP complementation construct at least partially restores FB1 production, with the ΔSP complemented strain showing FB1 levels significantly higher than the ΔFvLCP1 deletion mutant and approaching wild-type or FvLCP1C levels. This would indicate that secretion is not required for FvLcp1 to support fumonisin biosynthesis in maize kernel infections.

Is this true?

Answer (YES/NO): YES